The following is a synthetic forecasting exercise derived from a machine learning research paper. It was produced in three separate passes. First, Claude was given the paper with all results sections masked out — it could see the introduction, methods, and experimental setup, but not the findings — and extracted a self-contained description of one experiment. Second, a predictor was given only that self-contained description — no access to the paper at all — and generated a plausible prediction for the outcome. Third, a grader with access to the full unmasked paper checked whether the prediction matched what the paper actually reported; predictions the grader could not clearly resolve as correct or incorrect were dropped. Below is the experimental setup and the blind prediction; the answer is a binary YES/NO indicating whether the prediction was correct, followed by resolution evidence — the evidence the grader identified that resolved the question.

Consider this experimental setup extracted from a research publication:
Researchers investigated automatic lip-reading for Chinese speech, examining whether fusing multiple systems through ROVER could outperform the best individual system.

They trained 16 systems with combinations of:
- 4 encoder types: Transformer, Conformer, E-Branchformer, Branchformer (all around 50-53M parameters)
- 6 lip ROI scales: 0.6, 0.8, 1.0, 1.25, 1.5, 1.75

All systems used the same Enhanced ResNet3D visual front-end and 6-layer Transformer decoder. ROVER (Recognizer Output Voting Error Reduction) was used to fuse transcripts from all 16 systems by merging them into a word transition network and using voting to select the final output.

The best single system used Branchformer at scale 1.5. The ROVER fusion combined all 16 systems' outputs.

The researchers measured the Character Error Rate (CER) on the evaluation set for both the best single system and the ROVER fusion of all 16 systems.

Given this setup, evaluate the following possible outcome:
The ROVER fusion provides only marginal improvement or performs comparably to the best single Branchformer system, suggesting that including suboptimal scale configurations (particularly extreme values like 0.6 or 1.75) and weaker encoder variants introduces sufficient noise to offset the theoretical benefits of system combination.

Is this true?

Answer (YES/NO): NO